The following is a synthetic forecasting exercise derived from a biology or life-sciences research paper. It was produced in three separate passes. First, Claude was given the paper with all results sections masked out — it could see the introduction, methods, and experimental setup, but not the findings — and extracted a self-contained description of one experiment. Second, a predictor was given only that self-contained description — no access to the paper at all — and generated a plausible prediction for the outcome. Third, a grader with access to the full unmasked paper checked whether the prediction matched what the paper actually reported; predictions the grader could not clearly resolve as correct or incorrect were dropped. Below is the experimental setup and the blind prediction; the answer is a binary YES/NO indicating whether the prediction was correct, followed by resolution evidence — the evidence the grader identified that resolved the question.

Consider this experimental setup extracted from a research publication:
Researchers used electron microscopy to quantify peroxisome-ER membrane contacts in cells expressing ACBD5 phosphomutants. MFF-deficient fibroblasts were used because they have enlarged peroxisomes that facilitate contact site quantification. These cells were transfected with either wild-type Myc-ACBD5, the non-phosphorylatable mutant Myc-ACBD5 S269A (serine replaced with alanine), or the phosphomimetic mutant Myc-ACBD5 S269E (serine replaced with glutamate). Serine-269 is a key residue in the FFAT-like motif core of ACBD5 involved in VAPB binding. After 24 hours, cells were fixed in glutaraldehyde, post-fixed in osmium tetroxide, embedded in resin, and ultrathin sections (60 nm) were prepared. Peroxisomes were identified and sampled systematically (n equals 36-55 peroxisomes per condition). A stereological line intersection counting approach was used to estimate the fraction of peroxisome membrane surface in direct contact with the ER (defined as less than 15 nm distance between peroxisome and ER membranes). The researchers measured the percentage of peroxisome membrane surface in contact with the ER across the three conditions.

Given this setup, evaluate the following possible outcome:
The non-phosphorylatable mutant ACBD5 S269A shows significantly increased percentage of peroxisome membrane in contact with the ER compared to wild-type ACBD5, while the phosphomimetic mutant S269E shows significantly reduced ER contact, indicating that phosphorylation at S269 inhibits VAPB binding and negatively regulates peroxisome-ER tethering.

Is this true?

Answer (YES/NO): NO